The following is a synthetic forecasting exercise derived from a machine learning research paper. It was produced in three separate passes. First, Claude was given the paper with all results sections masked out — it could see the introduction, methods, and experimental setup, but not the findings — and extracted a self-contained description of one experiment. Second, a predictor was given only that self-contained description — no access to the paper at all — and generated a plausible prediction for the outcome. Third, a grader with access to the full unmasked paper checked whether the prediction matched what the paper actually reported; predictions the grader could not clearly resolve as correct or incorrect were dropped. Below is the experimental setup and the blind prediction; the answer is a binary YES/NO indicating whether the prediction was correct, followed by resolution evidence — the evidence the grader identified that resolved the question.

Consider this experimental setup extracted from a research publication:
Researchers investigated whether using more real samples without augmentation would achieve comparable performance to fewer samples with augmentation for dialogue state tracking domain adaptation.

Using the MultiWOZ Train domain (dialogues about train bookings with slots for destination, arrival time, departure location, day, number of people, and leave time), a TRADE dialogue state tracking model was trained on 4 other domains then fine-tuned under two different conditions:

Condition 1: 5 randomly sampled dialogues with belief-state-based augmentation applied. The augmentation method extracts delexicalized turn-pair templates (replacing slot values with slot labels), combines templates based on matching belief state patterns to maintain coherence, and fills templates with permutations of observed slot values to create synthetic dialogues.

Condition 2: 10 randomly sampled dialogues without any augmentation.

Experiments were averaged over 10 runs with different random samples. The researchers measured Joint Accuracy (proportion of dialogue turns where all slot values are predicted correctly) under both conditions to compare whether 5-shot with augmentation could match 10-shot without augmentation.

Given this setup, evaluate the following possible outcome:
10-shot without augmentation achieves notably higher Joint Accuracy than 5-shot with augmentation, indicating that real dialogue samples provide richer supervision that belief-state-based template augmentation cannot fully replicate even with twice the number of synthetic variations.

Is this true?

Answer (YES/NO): YES